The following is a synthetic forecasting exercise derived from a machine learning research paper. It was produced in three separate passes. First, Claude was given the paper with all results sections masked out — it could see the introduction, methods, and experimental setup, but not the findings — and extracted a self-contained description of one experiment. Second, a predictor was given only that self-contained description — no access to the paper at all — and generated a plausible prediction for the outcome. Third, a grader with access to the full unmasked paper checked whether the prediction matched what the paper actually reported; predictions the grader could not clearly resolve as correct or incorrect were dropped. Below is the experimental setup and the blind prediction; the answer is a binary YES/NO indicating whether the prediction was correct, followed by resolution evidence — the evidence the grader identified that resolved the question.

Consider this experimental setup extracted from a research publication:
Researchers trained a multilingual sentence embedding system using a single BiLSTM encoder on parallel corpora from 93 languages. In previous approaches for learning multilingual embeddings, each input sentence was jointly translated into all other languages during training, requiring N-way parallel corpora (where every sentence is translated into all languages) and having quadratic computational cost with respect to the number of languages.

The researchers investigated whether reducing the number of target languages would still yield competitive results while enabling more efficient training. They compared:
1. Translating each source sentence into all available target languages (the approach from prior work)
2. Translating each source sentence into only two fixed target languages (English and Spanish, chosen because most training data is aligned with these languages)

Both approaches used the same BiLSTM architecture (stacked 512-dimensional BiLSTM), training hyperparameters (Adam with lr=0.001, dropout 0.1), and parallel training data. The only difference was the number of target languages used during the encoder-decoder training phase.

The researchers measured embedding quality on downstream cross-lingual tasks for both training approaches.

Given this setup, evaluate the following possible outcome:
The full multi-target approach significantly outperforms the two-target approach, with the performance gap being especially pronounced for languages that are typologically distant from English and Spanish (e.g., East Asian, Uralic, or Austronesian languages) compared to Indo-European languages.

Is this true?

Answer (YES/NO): NO